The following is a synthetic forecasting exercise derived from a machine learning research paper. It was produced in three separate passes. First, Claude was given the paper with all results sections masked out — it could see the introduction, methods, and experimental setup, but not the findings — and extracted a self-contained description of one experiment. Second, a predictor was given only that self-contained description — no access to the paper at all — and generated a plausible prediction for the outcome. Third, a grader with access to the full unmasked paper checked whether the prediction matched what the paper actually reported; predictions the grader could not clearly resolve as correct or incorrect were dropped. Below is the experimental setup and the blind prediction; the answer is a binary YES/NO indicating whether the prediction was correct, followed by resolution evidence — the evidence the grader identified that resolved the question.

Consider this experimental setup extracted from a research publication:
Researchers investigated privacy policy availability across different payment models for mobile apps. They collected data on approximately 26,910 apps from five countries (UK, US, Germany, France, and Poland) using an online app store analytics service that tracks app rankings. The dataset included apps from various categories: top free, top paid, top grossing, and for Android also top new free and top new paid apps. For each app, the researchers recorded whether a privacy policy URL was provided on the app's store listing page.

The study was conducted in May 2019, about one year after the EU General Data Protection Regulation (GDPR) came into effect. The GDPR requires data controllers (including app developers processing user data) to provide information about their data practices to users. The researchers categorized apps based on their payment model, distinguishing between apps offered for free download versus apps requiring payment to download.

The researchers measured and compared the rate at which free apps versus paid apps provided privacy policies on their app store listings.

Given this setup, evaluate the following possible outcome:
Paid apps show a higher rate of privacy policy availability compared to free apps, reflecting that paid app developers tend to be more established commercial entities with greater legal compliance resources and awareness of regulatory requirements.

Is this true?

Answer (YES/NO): NO